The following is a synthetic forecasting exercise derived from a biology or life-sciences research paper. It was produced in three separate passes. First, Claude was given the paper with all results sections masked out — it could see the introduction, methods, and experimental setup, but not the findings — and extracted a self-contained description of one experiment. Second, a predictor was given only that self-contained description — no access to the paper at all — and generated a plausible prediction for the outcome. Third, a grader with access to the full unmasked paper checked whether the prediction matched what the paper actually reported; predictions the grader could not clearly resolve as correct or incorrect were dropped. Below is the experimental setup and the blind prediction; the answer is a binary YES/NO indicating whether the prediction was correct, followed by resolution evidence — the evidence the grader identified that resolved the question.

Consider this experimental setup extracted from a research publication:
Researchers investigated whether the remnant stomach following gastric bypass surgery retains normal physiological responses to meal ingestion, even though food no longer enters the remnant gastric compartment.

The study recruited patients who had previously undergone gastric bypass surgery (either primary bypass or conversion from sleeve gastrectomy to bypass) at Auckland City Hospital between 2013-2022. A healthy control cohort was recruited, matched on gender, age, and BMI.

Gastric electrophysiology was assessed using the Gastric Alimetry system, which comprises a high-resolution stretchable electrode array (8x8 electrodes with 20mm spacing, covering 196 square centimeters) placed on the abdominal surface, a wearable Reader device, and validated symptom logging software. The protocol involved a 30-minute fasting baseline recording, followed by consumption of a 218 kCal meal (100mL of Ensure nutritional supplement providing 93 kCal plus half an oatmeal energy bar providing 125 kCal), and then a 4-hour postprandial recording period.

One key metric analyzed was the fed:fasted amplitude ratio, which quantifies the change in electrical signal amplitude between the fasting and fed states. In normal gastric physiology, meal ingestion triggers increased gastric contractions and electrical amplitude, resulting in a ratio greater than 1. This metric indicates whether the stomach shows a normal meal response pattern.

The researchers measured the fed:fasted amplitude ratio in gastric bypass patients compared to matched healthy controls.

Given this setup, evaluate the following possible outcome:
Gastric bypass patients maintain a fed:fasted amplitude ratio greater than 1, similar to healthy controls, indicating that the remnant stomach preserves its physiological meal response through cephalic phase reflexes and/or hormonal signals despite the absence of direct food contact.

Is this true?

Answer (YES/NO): NO